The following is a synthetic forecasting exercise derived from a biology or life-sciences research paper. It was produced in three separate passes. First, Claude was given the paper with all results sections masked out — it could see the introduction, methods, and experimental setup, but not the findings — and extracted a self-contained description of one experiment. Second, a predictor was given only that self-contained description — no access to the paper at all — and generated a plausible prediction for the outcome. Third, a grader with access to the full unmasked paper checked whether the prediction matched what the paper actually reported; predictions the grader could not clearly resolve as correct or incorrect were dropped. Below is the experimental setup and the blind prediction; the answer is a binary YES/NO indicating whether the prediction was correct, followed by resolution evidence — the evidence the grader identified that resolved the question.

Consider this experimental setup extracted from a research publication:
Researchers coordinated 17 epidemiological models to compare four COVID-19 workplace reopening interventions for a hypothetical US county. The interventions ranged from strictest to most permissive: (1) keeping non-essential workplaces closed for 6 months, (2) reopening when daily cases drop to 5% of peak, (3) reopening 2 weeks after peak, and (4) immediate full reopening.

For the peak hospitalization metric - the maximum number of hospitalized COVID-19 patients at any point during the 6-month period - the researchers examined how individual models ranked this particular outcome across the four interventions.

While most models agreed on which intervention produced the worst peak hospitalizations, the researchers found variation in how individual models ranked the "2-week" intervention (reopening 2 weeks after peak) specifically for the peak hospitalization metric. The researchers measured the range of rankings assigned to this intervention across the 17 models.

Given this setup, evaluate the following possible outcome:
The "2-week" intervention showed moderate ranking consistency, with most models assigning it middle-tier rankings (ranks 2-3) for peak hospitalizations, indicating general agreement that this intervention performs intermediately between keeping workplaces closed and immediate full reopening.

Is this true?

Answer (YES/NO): NO